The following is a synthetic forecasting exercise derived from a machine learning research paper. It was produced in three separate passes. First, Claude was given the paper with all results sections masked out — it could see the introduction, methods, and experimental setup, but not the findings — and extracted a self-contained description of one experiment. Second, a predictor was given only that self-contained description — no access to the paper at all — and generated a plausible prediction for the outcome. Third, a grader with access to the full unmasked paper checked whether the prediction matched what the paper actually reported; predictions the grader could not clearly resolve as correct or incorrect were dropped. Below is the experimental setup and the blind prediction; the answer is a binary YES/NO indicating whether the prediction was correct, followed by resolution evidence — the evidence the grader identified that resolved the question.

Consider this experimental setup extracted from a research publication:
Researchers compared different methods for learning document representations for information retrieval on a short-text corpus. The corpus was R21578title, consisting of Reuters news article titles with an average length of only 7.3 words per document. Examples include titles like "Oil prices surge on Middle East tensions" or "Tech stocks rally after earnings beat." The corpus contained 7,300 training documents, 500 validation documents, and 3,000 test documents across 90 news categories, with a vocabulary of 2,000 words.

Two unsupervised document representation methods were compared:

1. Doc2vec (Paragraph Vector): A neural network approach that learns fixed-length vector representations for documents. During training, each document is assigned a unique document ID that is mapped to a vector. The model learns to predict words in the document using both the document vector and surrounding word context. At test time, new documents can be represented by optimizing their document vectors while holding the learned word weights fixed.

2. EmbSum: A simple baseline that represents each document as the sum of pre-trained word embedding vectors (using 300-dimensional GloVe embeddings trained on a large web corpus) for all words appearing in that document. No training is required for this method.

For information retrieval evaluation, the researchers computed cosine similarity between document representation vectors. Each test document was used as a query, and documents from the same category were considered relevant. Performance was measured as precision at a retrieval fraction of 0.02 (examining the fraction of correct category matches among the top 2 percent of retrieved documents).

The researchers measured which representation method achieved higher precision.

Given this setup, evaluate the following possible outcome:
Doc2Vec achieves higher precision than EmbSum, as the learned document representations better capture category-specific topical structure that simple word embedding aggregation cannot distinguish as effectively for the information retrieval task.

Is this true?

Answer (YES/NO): NO